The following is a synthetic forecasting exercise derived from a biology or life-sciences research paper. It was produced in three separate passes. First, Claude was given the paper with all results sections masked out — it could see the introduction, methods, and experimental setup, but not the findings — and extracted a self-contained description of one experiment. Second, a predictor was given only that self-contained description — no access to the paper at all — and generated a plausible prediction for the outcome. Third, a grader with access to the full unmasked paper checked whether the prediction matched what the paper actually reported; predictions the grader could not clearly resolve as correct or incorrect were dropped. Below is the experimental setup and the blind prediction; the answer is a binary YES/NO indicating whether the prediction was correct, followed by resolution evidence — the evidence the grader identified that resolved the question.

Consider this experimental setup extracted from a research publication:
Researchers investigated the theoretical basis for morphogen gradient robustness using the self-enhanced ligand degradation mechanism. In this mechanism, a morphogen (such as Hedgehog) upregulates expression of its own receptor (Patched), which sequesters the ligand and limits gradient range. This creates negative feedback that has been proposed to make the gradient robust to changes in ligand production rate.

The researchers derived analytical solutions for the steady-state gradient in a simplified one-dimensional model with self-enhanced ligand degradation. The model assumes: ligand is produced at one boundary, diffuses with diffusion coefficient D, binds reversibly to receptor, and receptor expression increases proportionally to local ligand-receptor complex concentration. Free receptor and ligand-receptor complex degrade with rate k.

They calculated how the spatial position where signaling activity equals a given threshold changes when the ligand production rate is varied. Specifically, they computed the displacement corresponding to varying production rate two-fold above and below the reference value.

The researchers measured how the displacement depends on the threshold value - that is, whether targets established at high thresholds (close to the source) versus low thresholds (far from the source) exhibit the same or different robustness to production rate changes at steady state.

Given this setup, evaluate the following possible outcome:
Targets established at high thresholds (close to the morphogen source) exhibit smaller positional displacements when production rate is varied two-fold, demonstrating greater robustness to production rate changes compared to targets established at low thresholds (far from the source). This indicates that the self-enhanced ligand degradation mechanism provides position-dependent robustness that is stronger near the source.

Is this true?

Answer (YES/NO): NO